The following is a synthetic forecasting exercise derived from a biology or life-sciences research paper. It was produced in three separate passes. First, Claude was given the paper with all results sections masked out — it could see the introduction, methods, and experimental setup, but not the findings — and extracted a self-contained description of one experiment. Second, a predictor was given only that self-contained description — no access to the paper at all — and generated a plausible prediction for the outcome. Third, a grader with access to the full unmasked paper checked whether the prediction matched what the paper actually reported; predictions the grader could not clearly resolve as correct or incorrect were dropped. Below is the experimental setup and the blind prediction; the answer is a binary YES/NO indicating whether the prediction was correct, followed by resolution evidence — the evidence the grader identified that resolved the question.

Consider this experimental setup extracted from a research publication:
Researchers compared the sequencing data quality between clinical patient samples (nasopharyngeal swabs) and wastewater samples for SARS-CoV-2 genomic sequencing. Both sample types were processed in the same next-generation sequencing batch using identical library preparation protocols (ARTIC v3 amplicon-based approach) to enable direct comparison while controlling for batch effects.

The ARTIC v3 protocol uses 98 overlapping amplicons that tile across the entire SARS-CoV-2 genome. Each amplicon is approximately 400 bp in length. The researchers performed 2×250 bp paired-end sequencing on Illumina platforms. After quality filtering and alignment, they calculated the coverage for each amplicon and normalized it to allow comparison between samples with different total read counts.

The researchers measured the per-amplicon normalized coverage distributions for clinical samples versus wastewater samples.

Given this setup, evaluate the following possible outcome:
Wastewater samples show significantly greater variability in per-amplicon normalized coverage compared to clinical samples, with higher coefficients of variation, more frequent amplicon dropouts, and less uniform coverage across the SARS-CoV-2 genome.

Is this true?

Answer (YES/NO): NO